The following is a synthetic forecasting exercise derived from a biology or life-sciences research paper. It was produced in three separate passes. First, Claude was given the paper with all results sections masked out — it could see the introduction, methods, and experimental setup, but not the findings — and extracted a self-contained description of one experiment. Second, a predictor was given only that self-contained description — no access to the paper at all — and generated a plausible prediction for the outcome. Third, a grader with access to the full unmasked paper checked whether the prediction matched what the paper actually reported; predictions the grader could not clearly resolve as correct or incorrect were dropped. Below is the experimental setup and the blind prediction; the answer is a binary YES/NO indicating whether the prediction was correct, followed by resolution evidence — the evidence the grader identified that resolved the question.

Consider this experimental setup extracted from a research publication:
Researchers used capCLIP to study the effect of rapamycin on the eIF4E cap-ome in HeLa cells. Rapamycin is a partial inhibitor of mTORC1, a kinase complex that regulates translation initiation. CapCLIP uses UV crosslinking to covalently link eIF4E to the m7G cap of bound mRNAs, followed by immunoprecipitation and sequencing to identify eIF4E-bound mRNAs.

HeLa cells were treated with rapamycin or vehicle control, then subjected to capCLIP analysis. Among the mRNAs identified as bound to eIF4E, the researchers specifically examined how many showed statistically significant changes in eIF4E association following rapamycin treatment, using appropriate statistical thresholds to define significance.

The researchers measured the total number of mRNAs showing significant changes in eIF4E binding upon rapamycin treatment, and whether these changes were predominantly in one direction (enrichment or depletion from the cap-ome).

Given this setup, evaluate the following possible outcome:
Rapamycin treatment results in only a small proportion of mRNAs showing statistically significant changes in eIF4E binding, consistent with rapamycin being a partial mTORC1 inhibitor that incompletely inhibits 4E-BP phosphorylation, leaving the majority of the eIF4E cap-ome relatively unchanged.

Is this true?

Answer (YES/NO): YES